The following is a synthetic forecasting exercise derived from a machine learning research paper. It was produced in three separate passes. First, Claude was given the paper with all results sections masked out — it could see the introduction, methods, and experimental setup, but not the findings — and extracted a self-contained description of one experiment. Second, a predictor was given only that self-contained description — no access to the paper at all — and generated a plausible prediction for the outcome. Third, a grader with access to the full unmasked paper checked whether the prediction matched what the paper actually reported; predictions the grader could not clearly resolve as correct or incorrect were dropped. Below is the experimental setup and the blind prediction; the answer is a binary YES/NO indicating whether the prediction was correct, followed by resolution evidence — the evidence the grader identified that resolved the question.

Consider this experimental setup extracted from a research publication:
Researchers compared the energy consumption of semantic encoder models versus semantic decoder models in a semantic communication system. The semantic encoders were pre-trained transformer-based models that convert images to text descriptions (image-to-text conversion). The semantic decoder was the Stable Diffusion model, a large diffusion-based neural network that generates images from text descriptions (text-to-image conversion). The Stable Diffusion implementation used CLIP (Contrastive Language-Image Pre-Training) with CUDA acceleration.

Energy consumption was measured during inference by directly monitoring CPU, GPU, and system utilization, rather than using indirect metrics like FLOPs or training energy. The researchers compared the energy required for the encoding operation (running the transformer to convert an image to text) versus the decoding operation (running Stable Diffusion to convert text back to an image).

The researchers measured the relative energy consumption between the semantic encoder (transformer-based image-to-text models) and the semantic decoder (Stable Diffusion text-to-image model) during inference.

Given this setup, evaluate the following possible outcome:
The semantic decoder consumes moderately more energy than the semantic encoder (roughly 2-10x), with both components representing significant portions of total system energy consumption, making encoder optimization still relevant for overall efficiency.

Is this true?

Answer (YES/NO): NO